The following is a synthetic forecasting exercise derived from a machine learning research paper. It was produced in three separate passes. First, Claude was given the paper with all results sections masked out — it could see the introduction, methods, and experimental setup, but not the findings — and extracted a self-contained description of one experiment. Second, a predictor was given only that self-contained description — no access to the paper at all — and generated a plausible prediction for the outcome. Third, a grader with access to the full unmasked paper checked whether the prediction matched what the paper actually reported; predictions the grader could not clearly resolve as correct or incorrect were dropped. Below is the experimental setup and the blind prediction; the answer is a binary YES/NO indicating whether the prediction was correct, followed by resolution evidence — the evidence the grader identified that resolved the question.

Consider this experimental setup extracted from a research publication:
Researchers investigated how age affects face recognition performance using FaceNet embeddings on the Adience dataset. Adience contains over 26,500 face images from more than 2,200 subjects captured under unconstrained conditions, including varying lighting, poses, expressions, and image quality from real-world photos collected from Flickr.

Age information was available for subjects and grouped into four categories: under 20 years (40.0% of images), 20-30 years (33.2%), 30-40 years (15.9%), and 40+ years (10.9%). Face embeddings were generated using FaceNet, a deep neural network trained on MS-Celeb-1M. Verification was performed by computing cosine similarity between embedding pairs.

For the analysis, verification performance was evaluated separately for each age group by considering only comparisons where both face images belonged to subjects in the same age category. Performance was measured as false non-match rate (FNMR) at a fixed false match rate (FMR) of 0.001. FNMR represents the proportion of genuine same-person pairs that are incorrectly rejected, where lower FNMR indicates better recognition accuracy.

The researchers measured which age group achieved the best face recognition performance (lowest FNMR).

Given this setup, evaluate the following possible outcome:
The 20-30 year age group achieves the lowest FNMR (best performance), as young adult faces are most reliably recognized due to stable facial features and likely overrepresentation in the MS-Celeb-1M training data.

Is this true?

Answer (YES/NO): NO